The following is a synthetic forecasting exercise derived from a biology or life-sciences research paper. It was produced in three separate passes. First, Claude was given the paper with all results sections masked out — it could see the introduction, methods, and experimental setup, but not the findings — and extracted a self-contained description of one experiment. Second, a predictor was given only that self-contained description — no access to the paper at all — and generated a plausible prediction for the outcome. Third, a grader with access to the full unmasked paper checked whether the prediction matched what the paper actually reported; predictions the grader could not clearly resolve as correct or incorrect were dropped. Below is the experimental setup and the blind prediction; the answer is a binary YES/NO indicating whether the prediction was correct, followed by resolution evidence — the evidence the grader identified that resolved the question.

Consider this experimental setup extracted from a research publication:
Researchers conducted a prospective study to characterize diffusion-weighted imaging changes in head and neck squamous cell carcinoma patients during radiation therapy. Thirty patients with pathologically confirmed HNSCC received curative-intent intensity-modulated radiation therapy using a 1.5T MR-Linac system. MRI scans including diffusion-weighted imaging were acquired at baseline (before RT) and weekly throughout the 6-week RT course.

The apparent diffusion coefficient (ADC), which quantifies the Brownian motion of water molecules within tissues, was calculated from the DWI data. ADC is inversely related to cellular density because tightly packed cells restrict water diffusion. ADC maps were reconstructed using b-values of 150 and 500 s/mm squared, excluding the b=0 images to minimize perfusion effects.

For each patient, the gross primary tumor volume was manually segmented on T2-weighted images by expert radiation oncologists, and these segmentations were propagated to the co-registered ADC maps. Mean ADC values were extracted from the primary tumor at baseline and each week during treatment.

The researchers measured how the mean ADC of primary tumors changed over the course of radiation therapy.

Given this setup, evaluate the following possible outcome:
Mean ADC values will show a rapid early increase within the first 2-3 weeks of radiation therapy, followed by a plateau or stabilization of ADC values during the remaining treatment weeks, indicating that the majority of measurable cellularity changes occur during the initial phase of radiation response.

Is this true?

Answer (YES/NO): NO